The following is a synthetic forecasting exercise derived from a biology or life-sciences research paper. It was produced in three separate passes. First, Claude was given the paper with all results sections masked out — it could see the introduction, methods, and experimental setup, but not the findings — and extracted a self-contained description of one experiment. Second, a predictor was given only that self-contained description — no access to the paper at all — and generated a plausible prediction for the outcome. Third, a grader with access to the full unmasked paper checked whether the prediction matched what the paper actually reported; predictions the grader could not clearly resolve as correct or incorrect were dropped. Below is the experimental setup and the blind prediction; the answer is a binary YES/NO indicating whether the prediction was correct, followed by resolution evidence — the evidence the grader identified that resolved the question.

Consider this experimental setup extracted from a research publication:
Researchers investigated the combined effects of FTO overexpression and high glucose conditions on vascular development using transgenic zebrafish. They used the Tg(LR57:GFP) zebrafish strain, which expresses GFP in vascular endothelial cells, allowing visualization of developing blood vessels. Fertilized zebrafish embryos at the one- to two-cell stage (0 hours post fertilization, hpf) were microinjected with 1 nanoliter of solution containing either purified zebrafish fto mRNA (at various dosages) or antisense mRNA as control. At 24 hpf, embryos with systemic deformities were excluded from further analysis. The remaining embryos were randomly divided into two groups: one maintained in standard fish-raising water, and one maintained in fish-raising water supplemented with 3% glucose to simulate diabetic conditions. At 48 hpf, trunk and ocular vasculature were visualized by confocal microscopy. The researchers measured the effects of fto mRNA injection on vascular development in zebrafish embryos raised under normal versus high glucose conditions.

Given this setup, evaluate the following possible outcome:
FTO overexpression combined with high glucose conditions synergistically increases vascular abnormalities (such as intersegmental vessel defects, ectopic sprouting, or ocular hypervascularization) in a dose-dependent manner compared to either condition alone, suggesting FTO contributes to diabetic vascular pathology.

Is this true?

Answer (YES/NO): NO